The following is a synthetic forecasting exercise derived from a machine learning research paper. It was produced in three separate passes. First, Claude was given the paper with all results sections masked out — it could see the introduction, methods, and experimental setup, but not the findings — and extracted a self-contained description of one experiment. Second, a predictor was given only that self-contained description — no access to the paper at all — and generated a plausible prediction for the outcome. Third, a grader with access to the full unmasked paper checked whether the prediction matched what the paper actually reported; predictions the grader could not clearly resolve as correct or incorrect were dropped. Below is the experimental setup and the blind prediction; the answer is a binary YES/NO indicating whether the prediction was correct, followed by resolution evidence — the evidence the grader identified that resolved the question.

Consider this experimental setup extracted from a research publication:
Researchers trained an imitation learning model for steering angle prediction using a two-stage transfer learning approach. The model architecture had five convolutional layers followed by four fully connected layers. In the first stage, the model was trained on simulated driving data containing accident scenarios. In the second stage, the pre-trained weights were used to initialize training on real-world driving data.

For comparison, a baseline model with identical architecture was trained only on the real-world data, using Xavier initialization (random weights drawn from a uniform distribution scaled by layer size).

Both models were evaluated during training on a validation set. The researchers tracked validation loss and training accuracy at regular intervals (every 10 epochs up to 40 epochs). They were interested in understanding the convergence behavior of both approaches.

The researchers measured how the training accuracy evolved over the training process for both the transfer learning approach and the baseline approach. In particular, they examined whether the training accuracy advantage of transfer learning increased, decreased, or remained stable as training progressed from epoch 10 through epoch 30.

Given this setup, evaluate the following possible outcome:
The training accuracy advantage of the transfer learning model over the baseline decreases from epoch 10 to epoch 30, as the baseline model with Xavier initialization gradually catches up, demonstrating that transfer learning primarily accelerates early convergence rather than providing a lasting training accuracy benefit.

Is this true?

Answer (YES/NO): NO